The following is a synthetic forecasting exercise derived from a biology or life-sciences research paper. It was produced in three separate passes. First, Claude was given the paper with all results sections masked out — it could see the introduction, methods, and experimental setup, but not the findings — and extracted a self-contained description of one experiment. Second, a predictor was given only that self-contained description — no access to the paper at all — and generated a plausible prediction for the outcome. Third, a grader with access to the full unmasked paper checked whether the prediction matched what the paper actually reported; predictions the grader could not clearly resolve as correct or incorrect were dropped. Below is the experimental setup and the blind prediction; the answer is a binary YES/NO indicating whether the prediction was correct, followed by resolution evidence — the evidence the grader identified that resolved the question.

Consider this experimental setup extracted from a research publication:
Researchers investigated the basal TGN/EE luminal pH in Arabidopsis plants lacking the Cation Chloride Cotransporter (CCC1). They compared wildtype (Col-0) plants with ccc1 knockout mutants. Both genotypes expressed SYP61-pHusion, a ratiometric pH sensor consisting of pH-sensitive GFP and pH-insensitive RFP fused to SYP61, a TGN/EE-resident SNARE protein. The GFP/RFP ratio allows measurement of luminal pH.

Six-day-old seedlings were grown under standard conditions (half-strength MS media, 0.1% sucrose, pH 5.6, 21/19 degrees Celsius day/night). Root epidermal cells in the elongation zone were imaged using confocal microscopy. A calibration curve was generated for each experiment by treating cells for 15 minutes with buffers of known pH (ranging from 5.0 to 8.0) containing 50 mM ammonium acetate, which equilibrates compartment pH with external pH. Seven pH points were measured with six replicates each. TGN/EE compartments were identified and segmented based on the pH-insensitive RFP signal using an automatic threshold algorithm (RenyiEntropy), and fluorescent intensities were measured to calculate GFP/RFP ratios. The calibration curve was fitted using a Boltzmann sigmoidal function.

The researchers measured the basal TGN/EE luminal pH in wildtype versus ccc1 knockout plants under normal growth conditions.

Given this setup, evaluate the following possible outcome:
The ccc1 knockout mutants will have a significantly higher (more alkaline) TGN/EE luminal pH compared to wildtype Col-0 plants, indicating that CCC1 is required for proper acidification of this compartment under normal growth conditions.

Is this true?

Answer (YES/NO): YES